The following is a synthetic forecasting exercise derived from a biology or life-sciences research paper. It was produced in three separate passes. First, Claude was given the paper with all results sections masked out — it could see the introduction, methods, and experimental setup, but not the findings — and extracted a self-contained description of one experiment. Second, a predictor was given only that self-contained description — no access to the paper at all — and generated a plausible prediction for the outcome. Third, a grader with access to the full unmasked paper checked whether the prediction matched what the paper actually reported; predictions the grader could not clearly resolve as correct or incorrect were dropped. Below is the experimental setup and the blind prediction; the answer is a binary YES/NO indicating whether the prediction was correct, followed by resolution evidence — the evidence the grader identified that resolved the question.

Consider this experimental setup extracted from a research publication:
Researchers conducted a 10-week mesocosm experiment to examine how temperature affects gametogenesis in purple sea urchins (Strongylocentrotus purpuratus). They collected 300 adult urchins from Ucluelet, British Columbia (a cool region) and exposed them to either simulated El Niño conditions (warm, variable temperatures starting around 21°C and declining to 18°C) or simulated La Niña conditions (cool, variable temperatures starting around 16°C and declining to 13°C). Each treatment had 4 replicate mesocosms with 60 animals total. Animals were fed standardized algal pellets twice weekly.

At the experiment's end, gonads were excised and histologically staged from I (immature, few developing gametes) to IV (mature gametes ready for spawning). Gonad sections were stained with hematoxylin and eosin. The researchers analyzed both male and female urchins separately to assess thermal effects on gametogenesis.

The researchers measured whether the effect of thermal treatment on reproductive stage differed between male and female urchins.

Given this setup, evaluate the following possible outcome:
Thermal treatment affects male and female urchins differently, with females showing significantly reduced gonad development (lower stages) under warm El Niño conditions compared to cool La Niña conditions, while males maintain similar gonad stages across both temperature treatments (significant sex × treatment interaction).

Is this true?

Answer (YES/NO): NO